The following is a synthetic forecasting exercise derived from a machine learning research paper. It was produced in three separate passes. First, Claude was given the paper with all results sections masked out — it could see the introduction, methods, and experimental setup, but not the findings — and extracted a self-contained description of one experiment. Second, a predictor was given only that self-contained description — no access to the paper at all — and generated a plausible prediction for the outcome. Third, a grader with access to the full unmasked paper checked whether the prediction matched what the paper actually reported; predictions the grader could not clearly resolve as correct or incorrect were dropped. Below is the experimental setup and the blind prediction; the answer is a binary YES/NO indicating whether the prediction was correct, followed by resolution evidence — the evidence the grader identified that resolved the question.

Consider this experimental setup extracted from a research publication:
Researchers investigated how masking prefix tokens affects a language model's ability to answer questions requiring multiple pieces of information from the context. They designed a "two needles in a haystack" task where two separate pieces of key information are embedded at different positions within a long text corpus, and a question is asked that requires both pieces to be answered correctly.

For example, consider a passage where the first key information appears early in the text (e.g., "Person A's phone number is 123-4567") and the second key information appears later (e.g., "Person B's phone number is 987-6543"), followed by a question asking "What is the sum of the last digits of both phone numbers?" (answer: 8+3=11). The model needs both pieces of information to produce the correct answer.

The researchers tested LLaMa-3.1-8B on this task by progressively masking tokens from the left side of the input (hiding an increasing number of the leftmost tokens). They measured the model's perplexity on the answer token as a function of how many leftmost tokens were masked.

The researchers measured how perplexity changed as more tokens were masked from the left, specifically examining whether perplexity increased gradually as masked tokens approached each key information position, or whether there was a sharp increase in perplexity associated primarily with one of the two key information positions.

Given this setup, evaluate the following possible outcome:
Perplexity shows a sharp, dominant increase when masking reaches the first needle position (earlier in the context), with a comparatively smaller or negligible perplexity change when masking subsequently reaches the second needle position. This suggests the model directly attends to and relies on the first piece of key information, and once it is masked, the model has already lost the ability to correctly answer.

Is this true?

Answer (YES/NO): YES